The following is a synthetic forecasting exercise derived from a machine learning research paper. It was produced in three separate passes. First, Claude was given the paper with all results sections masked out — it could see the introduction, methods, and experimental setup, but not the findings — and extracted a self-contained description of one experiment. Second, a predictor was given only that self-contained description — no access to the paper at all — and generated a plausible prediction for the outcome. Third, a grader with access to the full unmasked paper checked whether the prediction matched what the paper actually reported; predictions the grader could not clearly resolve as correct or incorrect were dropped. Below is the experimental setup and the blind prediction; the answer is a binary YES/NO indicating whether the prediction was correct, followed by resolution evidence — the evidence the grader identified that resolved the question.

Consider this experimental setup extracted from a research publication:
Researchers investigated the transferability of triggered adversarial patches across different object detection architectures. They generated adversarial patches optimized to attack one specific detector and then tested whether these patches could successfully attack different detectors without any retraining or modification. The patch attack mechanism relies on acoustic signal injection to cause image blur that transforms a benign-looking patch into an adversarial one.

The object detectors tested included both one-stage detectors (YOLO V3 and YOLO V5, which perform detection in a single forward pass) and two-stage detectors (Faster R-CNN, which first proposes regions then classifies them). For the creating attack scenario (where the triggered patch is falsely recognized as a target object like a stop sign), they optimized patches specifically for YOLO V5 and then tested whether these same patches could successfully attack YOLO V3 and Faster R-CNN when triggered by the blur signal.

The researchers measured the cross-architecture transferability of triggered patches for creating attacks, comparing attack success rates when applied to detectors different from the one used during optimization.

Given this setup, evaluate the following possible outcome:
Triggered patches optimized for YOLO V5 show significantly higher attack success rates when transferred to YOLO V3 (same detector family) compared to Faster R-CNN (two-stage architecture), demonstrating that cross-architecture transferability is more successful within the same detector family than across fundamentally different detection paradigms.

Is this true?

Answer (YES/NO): YES